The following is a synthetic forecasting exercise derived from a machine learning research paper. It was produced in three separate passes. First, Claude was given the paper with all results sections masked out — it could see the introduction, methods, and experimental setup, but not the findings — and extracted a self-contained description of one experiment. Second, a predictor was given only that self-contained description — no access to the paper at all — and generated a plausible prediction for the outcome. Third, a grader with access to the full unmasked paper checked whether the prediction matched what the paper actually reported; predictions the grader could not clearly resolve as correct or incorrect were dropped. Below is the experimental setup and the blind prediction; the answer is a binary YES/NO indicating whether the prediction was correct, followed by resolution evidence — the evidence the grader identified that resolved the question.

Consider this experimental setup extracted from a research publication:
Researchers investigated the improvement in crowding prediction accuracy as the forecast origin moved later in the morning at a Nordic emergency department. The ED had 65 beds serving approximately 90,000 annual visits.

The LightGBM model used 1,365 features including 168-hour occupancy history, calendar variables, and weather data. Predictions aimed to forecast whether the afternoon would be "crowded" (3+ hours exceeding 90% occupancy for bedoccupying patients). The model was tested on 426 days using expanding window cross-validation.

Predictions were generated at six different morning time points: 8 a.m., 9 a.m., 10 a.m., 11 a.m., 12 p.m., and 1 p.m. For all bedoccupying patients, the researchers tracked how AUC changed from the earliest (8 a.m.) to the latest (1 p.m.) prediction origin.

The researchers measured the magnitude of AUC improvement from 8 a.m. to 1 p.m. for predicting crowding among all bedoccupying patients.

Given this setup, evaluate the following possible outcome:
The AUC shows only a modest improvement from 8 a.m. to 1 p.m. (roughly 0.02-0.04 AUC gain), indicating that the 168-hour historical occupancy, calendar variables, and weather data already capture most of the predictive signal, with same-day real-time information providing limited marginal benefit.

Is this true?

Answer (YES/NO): NO